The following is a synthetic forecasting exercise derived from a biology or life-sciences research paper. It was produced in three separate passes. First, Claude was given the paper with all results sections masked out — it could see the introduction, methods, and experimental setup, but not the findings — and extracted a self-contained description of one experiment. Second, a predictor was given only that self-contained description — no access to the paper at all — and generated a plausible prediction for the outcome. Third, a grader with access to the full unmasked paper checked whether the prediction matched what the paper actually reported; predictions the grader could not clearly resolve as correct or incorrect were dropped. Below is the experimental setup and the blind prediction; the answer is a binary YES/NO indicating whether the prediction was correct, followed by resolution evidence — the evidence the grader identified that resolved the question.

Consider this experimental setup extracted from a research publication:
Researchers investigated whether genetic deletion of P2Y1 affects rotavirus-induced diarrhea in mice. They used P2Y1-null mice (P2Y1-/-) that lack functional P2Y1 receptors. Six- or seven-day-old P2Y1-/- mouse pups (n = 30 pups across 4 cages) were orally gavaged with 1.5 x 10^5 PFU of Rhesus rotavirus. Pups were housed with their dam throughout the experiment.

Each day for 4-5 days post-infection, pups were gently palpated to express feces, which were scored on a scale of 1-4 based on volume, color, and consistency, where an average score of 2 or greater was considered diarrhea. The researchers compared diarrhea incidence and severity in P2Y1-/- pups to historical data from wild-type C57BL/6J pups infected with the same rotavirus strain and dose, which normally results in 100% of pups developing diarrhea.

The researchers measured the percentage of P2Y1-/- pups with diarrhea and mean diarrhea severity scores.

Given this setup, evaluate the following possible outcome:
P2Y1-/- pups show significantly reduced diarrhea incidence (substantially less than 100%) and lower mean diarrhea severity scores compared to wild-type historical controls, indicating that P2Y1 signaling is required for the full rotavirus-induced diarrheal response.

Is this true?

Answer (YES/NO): NO